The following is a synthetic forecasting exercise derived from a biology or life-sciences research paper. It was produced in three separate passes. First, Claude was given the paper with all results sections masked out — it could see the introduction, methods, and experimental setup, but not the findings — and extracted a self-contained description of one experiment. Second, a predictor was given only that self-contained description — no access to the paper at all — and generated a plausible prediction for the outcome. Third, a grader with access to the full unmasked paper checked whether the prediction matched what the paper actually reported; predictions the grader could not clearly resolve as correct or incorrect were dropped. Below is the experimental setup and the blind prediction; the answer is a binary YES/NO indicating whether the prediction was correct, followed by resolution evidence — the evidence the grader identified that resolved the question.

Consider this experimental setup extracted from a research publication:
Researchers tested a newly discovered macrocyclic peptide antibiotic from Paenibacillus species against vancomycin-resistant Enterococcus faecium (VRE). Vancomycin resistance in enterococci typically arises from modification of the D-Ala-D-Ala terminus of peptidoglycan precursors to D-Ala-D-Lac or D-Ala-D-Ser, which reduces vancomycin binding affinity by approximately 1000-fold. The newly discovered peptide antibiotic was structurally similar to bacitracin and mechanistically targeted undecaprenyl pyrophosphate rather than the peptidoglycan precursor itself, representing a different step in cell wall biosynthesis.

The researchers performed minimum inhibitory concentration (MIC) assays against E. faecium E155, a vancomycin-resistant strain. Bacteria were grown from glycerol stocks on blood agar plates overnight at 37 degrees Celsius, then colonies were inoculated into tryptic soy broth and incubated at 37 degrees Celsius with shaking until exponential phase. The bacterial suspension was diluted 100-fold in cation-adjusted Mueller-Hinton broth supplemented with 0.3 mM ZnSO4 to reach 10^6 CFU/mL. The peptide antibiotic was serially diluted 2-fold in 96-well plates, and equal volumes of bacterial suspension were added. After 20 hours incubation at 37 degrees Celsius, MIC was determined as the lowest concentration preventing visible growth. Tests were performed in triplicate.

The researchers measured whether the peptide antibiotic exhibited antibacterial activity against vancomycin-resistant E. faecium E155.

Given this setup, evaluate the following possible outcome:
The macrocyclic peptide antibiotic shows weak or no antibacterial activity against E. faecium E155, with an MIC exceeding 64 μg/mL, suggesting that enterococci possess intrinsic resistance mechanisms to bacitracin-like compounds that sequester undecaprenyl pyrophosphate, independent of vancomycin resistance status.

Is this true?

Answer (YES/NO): NO